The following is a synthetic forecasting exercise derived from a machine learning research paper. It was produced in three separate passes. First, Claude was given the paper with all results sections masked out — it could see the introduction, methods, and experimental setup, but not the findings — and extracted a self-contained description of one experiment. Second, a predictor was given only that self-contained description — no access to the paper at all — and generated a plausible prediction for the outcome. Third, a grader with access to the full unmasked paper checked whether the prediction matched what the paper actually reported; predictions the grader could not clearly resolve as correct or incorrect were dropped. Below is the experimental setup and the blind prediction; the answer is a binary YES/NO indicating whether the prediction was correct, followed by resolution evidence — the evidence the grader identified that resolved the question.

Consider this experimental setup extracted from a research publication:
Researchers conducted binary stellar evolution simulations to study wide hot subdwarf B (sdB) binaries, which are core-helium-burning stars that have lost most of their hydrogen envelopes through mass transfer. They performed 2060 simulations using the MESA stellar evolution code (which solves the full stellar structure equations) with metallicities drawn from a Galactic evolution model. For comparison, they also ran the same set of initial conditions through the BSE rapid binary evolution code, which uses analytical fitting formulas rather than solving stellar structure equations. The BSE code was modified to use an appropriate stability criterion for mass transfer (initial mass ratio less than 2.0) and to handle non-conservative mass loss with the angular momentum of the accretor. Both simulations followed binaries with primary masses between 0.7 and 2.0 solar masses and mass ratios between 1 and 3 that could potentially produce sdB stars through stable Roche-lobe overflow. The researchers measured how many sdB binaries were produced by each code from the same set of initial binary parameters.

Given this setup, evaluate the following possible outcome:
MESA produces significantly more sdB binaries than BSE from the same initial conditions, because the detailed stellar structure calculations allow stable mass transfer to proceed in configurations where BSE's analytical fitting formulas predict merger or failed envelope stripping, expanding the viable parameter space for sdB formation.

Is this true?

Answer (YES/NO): NO